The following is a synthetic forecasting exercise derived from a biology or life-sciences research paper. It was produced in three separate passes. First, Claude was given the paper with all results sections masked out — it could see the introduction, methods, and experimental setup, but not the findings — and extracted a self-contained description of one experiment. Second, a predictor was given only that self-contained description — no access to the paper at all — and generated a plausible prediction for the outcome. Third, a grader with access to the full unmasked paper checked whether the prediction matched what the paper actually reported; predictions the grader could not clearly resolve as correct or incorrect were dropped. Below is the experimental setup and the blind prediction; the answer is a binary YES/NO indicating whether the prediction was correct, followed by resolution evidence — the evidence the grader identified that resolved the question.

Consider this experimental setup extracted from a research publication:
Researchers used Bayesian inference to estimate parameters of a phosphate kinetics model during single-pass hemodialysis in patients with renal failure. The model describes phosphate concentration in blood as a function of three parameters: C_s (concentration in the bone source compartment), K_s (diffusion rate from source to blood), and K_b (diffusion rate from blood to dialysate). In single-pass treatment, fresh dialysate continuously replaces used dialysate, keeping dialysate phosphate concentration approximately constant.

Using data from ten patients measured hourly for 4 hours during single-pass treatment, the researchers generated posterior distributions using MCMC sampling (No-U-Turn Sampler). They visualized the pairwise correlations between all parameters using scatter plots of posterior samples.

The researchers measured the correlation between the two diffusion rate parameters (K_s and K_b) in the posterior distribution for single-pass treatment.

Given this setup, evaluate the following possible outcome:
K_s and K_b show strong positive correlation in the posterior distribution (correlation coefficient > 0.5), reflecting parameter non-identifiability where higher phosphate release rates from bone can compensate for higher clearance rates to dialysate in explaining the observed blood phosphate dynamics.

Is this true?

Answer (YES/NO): YES